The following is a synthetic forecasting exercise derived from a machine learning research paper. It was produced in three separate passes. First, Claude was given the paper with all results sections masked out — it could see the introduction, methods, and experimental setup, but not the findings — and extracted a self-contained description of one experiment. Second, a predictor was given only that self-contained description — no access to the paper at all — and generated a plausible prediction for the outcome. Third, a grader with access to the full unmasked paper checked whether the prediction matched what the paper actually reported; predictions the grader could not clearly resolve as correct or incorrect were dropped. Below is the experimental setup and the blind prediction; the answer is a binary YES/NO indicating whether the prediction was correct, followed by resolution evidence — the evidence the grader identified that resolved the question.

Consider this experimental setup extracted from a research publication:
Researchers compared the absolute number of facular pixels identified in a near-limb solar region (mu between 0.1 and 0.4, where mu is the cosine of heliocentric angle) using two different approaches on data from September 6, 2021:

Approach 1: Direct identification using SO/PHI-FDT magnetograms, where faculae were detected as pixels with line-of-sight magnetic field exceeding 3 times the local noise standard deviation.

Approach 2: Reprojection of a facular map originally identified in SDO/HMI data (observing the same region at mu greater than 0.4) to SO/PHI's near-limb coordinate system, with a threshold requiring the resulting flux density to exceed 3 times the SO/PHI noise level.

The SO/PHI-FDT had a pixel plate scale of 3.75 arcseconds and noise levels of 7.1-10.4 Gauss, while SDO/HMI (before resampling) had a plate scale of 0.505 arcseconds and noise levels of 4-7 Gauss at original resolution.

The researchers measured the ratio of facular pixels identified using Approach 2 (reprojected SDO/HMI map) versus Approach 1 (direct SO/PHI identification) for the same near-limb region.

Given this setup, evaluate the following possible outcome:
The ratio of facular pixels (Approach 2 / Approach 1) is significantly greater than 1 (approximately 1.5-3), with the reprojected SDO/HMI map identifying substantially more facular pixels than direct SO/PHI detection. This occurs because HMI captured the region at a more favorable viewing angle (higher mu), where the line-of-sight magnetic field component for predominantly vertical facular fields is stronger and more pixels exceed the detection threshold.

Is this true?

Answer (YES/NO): YES